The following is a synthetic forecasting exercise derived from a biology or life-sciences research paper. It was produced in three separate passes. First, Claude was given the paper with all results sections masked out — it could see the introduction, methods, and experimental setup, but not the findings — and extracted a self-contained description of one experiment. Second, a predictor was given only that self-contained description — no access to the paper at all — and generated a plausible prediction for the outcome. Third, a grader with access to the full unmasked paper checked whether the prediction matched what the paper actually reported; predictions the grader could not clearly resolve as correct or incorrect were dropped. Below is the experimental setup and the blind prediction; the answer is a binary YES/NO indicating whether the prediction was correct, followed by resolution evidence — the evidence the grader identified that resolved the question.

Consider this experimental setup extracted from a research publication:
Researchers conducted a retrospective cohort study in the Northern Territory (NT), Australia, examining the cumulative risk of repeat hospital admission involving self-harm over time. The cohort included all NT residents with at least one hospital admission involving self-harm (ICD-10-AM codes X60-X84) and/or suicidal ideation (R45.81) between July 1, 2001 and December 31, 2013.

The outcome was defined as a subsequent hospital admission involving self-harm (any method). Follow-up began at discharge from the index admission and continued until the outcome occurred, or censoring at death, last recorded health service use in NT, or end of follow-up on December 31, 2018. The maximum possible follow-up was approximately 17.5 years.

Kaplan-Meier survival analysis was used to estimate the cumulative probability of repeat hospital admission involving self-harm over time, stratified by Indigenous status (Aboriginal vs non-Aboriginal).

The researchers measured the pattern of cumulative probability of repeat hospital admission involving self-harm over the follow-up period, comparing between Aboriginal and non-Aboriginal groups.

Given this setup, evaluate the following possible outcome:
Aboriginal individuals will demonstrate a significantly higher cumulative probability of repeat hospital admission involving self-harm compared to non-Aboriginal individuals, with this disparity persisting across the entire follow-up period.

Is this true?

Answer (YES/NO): YES